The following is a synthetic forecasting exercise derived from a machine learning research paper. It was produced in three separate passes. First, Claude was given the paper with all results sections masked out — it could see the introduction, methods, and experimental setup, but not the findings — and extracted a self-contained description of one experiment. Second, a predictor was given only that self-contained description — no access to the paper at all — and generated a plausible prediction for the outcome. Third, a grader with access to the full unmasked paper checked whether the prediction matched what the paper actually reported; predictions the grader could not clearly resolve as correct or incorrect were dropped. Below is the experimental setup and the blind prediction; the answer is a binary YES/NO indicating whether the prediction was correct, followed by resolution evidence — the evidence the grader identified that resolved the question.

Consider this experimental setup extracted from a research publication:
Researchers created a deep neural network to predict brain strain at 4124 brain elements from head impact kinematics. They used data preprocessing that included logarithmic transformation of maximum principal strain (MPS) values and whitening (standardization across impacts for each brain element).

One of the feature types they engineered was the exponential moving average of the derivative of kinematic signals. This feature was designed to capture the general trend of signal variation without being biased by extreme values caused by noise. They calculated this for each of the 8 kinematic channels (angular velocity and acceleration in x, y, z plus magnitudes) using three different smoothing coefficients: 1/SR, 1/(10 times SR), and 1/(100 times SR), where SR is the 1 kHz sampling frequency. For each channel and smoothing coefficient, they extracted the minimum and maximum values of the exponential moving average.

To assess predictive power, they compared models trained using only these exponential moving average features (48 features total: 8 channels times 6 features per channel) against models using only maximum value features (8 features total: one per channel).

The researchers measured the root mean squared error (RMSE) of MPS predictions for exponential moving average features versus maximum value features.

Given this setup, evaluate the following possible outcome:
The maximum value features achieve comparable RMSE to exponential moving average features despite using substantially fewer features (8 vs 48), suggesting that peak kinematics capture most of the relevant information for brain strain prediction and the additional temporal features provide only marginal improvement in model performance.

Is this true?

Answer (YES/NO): NO